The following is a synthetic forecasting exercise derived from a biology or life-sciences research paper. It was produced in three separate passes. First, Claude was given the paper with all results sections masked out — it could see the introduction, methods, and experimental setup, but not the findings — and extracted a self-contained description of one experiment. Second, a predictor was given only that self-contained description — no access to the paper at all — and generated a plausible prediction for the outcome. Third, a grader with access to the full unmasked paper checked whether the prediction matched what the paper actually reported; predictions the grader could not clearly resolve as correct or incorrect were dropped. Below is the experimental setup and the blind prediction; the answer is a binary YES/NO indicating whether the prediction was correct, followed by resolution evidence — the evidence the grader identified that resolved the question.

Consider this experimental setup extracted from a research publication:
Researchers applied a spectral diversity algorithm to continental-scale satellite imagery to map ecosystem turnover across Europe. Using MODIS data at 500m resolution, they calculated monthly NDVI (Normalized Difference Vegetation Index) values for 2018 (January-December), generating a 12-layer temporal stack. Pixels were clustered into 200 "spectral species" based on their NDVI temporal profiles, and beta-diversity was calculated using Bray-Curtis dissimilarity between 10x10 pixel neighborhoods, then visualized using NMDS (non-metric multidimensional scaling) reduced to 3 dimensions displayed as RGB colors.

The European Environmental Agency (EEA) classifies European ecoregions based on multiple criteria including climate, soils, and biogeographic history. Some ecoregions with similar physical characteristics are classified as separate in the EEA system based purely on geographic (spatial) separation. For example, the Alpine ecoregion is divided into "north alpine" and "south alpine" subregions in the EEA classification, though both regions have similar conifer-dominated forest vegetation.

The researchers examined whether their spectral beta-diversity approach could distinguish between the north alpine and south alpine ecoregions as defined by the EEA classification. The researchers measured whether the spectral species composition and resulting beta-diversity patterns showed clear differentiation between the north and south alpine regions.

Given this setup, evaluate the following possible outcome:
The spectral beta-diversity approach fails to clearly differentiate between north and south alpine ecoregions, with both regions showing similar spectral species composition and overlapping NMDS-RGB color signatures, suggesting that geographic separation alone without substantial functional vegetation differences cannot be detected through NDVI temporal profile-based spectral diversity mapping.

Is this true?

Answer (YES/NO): YES